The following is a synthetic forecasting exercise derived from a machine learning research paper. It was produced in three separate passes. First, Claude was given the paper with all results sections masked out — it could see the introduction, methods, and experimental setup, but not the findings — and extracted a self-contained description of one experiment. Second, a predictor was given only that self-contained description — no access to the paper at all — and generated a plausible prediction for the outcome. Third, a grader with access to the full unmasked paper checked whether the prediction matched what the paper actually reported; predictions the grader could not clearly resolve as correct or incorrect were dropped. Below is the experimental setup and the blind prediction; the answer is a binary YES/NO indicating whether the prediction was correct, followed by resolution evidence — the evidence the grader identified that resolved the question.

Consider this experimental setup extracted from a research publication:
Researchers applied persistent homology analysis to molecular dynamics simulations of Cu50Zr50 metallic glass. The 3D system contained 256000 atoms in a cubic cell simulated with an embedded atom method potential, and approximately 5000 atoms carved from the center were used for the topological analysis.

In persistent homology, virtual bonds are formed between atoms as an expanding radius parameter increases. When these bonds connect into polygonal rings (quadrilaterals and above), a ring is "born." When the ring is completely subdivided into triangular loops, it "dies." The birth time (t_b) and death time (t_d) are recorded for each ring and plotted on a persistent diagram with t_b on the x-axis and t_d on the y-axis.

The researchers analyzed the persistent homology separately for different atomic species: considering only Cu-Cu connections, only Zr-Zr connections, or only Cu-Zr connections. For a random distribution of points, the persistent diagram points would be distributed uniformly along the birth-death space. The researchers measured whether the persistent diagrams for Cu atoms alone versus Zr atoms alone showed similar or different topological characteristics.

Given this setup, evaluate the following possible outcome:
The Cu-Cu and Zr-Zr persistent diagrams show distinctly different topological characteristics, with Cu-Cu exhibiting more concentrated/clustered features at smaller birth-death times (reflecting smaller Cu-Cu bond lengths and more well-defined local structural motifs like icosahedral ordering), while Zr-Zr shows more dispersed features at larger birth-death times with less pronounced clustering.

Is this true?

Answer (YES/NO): NO